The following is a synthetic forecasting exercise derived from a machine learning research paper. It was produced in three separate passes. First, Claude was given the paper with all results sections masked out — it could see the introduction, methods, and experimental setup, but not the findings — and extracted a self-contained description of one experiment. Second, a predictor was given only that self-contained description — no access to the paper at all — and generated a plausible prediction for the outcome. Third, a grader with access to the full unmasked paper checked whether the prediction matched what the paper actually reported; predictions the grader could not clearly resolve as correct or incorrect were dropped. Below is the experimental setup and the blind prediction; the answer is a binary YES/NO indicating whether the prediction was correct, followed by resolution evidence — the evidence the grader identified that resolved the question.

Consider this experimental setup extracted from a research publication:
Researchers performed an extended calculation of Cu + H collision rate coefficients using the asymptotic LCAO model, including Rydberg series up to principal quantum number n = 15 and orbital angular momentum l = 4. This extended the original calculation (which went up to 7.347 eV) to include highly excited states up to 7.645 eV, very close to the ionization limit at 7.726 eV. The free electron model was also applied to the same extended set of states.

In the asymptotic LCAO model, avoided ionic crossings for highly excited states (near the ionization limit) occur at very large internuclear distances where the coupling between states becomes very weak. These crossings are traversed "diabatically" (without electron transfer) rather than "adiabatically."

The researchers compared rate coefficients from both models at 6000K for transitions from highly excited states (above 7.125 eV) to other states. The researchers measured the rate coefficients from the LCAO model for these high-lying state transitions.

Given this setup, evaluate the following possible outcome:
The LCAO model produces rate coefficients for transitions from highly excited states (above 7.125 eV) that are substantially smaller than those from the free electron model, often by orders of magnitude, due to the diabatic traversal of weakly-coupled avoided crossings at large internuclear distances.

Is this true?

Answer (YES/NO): NO